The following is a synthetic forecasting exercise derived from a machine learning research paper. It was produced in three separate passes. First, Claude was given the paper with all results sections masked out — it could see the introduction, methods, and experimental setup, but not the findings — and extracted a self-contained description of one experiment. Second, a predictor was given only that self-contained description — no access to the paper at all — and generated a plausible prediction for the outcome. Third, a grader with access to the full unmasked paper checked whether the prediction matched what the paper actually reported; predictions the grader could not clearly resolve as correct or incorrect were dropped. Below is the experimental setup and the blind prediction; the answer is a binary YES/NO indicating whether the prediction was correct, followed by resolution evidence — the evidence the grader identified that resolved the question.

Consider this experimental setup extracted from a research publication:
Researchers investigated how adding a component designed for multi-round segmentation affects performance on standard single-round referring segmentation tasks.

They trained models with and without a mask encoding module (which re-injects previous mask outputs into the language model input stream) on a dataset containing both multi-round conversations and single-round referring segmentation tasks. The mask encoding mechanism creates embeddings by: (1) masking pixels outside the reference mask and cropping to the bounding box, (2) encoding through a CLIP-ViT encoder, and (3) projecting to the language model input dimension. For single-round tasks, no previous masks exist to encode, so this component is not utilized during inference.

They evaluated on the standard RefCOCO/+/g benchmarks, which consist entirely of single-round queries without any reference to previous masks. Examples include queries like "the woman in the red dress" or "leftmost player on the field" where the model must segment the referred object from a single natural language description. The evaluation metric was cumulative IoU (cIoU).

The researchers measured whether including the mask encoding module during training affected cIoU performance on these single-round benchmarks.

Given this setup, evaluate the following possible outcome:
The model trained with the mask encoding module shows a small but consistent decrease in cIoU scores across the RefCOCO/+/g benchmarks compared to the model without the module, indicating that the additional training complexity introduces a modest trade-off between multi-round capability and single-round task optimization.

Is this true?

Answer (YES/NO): NO